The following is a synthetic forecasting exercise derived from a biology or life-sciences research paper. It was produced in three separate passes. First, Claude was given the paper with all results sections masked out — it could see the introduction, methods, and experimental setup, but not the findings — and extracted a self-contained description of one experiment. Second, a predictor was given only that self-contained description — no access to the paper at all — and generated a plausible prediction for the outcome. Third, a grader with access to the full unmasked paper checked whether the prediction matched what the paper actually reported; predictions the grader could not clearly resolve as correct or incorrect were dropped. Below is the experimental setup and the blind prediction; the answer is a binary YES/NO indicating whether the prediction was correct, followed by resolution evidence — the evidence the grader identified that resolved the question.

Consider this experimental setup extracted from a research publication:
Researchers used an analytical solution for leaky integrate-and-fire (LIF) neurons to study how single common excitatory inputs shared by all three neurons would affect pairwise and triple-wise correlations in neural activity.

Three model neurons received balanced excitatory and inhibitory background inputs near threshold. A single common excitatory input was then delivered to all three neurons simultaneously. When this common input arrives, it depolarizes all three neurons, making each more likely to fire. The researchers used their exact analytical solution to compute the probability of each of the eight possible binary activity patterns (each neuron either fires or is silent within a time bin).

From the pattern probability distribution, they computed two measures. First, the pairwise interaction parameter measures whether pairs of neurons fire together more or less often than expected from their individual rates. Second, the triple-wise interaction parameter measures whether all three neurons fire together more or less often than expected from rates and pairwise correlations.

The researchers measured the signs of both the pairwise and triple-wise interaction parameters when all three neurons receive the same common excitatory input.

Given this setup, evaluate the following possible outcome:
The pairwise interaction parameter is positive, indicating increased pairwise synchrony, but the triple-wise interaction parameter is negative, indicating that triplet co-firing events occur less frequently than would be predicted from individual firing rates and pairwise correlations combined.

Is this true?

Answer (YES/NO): NO